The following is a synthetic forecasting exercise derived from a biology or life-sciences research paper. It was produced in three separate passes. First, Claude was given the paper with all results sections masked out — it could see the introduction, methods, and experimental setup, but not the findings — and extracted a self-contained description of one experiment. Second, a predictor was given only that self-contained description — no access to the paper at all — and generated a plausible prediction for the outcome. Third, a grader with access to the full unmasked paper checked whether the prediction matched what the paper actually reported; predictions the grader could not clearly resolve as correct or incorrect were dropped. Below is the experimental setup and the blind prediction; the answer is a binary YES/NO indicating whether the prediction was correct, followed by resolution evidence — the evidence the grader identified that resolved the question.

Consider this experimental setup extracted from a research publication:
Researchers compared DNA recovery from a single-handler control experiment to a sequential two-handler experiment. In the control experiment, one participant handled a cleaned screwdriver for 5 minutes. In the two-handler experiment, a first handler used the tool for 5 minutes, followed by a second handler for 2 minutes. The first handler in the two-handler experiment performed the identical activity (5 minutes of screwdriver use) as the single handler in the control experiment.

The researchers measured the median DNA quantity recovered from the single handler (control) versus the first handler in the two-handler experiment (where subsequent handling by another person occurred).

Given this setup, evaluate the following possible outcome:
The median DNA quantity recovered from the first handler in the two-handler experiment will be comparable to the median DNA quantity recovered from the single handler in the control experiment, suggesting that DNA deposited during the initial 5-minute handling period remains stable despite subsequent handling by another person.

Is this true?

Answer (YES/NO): NO